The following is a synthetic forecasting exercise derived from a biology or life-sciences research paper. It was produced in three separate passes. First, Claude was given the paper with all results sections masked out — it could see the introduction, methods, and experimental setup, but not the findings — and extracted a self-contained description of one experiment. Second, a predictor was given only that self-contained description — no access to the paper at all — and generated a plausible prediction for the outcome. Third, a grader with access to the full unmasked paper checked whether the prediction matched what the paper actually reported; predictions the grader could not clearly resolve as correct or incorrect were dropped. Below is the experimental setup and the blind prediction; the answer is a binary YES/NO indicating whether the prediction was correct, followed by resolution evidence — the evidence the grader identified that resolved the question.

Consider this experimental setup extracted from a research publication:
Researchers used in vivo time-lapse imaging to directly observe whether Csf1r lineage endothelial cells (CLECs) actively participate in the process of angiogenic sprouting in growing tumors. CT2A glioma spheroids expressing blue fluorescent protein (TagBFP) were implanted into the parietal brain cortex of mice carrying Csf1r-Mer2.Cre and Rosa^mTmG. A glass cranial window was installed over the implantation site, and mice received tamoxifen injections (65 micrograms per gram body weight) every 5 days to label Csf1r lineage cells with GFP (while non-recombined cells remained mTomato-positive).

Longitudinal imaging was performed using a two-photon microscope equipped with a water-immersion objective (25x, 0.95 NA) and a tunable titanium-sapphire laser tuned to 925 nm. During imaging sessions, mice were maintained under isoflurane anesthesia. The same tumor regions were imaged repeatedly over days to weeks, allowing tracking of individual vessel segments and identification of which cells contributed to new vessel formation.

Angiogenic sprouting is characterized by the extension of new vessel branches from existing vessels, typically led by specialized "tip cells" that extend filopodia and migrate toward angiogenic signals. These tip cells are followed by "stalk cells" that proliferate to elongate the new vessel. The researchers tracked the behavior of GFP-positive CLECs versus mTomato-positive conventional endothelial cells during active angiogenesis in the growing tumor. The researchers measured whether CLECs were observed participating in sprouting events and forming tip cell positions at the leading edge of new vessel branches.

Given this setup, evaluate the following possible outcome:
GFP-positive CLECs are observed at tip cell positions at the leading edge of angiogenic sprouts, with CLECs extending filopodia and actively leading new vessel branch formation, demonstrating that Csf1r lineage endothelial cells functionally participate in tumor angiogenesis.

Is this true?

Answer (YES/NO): YES